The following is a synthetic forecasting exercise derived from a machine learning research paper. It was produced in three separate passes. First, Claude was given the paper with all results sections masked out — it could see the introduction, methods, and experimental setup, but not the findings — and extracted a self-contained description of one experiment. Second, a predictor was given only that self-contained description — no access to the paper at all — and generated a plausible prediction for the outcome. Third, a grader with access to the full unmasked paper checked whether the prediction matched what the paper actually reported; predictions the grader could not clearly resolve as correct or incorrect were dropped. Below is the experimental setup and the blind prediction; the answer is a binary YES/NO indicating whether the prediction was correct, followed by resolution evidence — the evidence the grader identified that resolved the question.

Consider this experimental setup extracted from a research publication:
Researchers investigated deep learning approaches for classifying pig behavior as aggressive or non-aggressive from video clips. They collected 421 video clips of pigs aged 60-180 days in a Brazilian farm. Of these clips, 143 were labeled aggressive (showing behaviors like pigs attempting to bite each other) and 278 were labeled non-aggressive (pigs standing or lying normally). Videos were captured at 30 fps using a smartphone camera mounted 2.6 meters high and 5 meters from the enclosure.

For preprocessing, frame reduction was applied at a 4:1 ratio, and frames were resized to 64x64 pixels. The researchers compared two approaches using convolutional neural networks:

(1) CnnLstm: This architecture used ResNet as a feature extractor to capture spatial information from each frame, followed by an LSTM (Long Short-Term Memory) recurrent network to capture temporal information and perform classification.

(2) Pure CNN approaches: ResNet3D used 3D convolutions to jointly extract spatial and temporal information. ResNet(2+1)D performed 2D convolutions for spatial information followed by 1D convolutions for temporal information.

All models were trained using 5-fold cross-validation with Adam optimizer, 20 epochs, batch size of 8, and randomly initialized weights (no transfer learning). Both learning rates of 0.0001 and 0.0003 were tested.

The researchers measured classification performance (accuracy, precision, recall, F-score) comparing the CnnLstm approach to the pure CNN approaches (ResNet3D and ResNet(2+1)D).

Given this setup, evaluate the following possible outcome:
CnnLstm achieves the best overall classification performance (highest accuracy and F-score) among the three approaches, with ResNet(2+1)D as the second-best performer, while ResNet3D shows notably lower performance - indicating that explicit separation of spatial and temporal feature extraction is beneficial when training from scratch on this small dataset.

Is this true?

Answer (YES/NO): NO